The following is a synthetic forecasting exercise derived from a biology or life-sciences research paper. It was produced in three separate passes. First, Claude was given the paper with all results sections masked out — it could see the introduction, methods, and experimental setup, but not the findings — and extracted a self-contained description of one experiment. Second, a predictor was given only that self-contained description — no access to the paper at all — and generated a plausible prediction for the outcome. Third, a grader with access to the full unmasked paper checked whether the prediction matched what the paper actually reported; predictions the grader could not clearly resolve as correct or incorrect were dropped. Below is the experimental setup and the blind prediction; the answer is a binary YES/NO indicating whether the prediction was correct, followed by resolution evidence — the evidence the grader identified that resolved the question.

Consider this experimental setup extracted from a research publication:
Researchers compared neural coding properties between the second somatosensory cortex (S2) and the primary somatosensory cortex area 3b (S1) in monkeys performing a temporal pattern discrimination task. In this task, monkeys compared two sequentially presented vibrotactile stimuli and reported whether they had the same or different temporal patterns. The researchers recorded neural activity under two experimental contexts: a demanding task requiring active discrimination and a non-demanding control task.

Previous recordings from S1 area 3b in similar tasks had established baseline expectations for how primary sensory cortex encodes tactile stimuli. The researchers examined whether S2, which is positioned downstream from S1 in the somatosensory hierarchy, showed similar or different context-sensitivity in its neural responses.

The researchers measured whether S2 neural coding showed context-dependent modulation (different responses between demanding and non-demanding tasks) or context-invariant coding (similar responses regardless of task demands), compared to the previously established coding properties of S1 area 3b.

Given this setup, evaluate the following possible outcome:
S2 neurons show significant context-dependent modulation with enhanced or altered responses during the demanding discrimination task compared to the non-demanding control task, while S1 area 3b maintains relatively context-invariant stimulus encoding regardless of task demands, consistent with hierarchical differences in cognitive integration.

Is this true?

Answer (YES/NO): YES